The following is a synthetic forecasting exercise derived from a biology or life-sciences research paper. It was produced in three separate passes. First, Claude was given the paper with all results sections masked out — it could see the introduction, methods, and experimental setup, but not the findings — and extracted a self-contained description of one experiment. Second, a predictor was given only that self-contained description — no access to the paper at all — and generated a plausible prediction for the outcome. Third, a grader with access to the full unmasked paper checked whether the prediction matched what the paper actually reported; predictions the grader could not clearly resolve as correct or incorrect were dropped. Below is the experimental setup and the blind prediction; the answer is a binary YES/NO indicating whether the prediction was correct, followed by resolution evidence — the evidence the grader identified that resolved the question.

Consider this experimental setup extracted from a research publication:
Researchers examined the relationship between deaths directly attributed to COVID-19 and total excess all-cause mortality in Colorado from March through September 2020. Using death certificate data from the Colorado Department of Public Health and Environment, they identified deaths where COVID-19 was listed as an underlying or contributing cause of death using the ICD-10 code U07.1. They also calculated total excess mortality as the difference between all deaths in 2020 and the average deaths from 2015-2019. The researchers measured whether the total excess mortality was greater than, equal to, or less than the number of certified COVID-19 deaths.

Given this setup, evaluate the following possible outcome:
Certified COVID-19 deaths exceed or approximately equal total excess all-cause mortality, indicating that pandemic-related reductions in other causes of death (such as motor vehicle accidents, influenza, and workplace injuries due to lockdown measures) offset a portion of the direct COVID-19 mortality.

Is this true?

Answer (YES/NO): NO